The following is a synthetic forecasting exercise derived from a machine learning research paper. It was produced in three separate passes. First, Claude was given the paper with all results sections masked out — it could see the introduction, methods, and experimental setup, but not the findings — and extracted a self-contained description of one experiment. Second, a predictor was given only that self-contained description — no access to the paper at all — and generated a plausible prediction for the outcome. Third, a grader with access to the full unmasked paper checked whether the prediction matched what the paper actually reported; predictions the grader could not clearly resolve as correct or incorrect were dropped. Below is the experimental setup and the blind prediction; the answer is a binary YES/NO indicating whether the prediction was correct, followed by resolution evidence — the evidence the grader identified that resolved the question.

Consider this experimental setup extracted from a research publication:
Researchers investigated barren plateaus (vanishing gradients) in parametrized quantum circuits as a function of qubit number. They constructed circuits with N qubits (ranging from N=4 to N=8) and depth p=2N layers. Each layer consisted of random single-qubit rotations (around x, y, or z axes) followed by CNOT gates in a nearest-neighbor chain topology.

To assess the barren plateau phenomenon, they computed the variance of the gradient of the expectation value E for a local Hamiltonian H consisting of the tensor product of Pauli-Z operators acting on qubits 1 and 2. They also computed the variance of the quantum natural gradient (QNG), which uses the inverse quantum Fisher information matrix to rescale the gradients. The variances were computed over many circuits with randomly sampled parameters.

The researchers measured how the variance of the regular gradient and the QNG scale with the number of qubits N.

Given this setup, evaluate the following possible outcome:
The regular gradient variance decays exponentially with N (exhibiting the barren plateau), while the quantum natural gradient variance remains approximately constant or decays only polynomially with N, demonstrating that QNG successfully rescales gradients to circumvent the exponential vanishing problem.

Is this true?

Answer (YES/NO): NO